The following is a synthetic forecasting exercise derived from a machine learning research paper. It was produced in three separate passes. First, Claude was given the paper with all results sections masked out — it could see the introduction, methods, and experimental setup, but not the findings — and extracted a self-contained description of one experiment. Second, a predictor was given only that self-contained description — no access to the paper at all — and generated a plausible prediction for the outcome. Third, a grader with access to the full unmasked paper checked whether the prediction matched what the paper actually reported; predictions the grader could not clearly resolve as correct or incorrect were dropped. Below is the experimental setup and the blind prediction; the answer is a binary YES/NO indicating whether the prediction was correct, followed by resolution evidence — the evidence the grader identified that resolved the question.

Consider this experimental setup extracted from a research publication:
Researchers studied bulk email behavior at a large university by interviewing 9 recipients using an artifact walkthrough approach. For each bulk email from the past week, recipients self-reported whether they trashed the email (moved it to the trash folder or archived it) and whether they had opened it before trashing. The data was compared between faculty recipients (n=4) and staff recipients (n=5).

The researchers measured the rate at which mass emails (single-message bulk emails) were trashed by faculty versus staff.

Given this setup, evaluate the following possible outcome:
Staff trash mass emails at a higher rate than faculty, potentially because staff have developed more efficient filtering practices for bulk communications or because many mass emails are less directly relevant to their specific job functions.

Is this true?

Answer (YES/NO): NO